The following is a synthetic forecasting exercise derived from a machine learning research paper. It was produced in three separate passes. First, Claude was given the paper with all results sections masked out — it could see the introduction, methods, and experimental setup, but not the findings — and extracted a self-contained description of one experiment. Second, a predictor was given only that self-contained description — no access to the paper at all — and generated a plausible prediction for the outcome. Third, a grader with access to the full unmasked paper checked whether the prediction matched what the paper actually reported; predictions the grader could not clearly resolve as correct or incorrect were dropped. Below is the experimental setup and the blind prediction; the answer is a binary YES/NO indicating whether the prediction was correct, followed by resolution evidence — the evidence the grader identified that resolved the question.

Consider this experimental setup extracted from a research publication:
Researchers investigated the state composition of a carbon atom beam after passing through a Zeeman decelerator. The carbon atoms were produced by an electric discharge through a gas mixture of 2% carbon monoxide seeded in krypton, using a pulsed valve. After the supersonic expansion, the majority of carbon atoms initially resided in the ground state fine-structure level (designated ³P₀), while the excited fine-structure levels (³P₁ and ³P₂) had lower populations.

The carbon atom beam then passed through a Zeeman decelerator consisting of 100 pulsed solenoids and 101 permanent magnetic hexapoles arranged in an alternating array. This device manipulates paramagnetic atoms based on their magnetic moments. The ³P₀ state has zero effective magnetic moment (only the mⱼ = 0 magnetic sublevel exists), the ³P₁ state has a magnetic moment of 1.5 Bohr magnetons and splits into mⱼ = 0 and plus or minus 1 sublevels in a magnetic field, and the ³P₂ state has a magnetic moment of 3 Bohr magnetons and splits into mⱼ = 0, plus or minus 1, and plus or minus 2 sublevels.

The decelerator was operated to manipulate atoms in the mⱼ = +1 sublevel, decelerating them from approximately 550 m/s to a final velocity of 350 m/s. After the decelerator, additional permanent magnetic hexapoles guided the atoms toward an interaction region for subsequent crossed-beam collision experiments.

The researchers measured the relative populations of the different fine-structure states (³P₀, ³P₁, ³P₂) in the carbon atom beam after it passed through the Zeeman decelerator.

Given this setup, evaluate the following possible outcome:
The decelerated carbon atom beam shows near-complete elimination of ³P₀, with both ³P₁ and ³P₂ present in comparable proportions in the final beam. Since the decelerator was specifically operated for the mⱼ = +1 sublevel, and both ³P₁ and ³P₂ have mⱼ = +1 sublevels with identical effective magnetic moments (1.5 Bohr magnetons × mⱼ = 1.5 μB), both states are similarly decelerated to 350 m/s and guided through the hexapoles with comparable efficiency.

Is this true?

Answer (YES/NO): NO